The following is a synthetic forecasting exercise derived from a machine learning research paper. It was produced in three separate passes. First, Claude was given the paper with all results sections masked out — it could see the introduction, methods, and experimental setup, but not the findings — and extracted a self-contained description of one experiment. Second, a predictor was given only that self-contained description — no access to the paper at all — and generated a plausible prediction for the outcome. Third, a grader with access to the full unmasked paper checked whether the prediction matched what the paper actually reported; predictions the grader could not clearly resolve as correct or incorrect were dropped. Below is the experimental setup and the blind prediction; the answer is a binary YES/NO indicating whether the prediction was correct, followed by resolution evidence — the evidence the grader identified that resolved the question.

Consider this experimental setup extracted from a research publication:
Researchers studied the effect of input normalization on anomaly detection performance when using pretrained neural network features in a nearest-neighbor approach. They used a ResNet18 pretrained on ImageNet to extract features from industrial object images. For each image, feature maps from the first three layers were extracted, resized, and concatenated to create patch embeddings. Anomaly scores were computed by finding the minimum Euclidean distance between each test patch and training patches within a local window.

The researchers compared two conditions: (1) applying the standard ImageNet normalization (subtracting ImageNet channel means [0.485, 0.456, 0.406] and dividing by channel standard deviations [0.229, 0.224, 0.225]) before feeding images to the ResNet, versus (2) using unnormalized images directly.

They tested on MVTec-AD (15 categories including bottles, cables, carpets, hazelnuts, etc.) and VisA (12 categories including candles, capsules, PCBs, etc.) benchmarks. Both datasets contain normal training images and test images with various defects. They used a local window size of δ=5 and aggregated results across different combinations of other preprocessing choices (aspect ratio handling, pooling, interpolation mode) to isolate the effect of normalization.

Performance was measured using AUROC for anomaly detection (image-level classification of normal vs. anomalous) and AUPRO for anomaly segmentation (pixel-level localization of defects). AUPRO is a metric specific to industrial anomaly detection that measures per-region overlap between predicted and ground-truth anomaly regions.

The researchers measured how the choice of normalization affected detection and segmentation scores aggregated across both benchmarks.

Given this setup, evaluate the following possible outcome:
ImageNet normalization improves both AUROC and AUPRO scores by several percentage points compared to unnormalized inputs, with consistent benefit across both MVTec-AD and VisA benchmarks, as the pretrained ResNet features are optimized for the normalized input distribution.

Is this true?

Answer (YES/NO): NO